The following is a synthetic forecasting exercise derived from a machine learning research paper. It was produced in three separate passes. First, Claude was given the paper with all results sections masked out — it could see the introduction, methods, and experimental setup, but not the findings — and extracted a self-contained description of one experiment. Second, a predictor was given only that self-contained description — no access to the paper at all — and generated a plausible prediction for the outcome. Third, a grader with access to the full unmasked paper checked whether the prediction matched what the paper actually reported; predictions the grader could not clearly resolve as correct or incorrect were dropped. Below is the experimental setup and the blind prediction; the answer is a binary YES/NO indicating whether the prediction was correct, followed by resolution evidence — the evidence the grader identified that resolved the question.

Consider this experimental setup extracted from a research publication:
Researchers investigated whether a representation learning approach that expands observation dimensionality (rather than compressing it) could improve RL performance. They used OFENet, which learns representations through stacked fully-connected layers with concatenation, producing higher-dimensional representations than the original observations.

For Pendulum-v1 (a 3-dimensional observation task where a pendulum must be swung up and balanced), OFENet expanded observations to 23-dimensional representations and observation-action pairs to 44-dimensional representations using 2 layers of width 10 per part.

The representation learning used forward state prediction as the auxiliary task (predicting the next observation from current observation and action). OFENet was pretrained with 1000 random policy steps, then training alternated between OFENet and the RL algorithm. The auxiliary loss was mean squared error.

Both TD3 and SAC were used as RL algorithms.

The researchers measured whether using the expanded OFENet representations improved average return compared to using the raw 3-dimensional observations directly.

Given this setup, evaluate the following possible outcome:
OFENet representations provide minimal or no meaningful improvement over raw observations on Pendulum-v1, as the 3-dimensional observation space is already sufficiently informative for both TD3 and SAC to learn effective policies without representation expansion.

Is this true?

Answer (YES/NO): YES